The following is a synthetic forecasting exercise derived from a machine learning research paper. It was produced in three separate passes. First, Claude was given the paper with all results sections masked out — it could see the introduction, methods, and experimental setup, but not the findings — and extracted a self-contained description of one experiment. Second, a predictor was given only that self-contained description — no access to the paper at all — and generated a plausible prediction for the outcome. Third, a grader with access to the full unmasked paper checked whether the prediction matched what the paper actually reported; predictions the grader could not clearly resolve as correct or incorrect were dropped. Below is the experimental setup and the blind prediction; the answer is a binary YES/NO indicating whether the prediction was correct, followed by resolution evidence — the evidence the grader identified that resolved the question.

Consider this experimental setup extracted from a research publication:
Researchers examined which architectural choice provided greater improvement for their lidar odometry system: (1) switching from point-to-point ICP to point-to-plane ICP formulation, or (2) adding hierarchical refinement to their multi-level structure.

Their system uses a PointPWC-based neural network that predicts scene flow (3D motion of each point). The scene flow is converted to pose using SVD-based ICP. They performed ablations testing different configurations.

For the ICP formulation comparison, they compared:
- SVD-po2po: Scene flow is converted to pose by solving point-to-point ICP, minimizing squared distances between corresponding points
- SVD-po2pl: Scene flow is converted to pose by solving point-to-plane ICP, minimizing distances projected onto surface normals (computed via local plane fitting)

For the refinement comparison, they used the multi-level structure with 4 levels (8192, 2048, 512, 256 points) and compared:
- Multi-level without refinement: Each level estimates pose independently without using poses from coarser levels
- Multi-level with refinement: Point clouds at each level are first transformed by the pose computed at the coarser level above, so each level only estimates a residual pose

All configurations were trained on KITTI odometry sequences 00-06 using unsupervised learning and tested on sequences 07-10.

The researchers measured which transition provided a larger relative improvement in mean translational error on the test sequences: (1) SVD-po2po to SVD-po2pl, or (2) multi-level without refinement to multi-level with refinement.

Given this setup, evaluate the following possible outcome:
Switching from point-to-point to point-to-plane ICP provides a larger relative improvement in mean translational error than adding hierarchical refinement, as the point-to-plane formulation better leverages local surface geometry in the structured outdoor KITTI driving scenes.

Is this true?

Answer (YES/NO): YES